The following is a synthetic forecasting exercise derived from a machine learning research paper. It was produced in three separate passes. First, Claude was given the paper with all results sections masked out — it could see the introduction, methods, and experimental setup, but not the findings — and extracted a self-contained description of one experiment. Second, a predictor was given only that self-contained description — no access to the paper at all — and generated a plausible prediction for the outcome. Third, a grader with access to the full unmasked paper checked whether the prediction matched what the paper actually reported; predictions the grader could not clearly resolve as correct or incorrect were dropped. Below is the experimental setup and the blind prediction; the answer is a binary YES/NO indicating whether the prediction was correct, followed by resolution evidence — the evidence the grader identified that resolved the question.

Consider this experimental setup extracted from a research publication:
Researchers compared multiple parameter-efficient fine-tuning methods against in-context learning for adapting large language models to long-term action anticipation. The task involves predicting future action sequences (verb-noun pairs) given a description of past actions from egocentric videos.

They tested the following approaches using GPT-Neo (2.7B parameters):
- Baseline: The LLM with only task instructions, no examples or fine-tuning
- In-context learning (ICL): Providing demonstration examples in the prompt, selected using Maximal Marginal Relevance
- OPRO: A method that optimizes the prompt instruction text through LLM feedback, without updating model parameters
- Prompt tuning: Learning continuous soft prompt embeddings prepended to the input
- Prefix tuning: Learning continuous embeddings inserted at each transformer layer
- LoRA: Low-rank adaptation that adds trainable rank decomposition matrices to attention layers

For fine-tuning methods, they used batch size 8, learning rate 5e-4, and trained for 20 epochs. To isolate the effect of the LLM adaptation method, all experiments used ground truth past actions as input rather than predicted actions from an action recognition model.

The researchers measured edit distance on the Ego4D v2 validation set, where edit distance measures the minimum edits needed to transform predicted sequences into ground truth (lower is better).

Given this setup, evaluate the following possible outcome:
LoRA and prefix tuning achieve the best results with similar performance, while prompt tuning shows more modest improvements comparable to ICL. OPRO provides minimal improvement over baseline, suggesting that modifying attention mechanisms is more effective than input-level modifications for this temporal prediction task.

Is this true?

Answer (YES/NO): NO